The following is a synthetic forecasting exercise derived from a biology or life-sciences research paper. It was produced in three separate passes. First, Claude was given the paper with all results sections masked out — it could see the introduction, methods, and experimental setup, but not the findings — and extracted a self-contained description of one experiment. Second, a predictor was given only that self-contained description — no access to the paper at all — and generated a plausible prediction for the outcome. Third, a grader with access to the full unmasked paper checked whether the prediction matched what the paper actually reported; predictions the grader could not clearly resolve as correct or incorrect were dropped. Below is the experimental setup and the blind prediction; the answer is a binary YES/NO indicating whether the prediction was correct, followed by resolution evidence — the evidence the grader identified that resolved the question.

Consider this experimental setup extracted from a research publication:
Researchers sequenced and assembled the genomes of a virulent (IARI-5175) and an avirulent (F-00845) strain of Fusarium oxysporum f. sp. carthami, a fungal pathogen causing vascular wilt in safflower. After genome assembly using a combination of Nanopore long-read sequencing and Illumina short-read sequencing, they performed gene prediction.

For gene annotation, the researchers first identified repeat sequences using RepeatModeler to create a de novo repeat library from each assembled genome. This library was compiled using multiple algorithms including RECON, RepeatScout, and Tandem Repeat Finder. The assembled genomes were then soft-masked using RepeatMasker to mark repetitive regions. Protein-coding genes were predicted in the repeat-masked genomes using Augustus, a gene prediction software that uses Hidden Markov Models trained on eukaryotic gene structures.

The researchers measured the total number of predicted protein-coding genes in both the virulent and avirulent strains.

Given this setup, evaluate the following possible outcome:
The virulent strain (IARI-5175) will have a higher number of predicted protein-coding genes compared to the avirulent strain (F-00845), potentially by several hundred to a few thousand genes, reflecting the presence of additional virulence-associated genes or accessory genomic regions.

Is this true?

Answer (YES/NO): YES